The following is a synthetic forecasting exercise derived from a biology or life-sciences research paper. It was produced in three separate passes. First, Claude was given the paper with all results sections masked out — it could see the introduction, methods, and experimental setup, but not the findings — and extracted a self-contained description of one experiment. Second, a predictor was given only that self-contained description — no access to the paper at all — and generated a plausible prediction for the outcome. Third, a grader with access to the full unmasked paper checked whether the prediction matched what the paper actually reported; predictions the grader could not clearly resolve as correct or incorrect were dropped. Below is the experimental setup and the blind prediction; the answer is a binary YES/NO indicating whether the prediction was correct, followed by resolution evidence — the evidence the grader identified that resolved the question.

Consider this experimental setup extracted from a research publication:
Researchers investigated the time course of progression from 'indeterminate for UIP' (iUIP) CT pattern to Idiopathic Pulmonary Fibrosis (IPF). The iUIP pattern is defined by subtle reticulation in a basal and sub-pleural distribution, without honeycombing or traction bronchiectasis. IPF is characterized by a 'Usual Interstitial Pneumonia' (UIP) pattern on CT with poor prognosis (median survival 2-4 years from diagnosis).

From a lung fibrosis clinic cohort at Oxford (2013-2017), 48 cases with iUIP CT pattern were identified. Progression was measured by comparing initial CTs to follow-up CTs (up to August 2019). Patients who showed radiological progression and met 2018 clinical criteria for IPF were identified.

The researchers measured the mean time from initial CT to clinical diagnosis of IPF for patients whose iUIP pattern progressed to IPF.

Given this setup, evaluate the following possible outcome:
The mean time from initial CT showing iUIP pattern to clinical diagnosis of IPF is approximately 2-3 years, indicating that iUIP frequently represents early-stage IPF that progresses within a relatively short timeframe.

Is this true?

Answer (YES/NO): NO